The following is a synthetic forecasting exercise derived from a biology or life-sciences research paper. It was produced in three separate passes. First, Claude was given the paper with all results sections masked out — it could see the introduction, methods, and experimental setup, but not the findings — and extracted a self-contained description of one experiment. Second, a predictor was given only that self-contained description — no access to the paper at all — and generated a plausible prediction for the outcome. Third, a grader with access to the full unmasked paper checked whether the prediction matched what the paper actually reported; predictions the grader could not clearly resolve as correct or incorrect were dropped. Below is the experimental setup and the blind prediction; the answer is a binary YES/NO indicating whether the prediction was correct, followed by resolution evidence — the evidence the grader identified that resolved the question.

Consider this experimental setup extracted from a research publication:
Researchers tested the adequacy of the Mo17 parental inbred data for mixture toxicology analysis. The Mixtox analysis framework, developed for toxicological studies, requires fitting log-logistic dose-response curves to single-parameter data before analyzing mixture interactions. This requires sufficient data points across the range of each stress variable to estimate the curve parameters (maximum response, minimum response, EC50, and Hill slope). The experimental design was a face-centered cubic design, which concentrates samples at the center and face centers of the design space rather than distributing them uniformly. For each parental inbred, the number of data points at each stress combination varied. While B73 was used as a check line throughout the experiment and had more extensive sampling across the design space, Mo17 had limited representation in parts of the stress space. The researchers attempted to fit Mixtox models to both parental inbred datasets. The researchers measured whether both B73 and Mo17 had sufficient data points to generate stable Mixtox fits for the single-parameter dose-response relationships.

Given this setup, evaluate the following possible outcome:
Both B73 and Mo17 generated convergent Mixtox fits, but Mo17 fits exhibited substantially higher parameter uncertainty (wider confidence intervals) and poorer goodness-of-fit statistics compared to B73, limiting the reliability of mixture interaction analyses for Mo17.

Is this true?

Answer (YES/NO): NO